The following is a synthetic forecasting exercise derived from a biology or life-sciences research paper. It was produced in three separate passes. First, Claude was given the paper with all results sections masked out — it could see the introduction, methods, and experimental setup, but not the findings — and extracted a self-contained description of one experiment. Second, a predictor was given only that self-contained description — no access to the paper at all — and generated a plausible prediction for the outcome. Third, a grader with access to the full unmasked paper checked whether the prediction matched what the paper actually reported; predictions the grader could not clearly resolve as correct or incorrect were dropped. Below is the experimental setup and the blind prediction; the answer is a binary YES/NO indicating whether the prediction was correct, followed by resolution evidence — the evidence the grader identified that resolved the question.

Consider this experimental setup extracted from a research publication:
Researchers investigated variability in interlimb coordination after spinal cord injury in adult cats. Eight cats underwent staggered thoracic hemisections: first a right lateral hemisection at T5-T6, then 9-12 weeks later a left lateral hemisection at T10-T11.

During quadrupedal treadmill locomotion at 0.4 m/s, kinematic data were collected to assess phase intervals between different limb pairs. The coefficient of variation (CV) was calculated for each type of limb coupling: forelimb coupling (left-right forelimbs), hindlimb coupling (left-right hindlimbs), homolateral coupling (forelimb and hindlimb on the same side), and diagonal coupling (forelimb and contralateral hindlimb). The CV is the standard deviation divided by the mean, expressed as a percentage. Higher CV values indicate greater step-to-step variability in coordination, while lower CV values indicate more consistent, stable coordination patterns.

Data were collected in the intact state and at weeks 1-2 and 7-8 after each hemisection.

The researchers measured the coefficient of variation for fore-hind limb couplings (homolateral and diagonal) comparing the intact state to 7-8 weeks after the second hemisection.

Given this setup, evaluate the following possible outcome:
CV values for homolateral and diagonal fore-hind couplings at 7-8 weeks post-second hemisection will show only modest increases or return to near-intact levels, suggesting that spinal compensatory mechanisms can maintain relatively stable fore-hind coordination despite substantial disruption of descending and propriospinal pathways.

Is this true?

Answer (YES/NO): NO